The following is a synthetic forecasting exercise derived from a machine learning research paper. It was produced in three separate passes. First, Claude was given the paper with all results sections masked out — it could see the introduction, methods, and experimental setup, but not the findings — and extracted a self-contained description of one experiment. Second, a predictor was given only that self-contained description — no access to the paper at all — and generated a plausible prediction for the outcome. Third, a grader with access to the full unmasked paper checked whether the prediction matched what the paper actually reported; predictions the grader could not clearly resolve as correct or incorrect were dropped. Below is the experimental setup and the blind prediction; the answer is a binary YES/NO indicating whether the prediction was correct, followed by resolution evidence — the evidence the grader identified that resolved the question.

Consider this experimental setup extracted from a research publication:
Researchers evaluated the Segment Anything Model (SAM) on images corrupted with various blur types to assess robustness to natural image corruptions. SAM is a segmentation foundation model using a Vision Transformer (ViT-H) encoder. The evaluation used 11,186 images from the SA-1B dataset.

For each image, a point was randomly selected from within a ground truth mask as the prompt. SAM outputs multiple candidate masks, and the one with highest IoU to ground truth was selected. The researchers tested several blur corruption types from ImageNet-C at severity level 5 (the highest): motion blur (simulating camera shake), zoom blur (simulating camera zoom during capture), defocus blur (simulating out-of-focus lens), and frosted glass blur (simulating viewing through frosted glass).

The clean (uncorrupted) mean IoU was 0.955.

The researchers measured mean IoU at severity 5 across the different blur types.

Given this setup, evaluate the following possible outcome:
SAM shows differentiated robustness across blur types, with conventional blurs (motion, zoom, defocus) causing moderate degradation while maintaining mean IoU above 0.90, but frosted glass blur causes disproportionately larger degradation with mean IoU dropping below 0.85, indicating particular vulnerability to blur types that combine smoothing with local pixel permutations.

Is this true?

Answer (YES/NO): NO